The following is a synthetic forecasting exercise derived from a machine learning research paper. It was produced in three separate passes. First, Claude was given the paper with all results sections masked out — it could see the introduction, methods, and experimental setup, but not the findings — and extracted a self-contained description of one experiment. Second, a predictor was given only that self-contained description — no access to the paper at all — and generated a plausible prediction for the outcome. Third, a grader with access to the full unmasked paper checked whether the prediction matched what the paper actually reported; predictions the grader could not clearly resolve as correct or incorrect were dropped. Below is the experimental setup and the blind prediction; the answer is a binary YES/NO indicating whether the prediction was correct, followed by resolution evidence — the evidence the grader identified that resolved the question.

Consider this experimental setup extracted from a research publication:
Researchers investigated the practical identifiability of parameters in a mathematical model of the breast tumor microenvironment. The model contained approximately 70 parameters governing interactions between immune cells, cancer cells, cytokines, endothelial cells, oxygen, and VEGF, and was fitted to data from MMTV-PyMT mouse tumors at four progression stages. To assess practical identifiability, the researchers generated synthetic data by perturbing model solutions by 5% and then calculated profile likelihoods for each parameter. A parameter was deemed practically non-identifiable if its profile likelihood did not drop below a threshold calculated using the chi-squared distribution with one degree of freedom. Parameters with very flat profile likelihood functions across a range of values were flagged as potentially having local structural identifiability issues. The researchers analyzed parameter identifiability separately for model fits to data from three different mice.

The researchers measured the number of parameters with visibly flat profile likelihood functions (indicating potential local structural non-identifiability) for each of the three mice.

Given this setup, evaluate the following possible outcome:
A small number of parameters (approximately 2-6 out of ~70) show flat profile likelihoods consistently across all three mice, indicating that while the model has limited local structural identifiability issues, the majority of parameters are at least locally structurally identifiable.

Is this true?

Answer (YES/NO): NO